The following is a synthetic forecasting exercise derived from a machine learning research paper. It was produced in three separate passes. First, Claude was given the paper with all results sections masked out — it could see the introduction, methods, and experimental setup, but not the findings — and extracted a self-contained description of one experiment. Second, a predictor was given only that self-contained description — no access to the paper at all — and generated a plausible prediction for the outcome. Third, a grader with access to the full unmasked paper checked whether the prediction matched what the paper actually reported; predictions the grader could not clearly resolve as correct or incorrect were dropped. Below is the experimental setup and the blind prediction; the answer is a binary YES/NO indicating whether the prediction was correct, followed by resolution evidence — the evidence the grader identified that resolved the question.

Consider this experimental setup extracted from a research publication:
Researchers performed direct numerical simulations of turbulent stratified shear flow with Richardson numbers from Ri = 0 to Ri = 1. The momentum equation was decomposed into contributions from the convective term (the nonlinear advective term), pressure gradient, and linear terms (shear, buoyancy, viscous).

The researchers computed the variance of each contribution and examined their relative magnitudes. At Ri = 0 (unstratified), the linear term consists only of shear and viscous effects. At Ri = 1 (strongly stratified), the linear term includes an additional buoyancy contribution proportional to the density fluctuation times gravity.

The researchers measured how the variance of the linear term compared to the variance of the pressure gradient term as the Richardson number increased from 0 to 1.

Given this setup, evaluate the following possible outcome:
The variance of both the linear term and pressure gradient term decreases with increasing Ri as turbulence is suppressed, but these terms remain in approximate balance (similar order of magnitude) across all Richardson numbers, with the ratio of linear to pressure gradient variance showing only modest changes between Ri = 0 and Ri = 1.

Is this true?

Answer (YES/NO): NO